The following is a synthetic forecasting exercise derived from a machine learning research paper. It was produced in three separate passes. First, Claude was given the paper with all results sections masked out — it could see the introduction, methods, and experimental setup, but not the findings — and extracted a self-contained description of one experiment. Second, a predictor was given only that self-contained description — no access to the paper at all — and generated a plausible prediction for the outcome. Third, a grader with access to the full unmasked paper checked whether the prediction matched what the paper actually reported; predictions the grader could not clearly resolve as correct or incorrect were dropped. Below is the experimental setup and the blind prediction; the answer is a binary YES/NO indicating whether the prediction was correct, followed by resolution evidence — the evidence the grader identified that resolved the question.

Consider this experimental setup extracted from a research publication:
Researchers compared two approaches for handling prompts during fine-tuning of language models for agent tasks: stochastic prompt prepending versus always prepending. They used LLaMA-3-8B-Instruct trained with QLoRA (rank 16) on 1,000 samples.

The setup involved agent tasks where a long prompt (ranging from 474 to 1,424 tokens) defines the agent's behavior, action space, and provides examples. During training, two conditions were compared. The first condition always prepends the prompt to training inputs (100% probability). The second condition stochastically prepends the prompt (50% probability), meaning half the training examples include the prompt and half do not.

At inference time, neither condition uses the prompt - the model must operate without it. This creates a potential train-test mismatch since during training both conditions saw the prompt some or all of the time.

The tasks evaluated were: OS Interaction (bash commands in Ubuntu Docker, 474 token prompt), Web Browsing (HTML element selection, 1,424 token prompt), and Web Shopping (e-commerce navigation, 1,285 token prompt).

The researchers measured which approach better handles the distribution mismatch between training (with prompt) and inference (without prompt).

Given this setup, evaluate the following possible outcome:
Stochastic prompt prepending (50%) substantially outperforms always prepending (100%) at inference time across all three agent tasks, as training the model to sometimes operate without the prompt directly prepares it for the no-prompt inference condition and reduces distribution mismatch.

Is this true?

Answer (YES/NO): NO